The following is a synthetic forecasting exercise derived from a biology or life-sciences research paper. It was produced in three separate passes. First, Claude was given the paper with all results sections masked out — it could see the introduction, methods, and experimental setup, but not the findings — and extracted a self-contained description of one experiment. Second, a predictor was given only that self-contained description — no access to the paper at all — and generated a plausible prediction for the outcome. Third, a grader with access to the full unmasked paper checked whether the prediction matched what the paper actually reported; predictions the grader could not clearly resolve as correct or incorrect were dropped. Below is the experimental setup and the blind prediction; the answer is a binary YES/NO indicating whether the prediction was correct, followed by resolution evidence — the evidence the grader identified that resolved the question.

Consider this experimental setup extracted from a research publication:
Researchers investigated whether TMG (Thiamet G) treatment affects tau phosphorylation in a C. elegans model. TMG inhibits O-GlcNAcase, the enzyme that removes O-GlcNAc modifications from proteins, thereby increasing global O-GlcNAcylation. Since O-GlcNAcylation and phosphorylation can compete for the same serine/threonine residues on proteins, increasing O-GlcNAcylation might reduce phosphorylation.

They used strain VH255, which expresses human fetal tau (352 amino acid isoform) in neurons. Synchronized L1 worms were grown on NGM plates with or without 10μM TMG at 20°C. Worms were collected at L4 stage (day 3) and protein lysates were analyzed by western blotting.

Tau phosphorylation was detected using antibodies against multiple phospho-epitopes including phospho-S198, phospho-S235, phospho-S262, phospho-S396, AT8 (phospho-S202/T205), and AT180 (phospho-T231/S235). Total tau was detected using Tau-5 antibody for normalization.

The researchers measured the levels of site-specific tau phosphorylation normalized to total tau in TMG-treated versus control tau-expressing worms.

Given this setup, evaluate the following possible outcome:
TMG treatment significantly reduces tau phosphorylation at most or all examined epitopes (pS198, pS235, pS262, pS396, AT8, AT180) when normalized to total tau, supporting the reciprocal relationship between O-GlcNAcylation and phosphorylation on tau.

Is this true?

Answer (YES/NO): NO